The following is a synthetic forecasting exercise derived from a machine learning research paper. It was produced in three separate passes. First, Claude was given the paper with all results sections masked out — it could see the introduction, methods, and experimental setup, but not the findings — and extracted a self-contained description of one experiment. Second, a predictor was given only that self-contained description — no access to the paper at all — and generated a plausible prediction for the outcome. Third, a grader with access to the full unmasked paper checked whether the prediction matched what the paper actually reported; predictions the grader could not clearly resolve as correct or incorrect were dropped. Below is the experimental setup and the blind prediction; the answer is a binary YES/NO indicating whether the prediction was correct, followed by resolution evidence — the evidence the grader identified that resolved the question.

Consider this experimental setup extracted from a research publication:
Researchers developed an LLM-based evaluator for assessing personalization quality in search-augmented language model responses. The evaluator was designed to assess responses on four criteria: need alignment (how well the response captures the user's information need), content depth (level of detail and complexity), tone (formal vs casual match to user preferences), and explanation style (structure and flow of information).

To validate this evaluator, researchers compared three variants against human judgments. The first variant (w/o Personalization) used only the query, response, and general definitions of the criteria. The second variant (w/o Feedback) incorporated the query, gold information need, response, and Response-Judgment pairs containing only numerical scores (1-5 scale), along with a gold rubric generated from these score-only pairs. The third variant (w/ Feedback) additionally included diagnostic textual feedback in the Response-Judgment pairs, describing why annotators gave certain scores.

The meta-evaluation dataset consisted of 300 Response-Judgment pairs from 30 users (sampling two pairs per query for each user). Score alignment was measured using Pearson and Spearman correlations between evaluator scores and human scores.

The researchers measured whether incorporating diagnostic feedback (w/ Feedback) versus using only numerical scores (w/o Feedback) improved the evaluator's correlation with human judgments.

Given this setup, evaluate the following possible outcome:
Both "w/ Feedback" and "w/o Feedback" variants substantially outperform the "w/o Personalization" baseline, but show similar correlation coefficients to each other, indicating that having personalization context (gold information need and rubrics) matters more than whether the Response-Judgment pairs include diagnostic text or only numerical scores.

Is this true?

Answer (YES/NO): NO